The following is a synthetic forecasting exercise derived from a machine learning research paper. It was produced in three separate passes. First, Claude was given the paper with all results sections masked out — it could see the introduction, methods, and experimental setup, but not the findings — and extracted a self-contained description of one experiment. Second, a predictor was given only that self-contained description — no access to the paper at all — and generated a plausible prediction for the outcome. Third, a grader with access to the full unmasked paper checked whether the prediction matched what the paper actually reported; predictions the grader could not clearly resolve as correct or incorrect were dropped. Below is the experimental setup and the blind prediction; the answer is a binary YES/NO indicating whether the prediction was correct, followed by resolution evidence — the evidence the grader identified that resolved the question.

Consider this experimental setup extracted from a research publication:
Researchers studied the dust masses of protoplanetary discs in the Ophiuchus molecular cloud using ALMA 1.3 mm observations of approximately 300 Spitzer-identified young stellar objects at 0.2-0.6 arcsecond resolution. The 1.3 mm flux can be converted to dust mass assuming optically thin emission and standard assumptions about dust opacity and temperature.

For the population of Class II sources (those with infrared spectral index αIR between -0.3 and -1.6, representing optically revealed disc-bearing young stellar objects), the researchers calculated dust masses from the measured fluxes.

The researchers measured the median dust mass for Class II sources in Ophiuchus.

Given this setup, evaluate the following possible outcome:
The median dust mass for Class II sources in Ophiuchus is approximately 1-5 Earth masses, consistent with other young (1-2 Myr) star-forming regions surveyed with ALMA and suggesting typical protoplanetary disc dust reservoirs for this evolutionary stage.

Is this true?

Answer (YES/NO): NO